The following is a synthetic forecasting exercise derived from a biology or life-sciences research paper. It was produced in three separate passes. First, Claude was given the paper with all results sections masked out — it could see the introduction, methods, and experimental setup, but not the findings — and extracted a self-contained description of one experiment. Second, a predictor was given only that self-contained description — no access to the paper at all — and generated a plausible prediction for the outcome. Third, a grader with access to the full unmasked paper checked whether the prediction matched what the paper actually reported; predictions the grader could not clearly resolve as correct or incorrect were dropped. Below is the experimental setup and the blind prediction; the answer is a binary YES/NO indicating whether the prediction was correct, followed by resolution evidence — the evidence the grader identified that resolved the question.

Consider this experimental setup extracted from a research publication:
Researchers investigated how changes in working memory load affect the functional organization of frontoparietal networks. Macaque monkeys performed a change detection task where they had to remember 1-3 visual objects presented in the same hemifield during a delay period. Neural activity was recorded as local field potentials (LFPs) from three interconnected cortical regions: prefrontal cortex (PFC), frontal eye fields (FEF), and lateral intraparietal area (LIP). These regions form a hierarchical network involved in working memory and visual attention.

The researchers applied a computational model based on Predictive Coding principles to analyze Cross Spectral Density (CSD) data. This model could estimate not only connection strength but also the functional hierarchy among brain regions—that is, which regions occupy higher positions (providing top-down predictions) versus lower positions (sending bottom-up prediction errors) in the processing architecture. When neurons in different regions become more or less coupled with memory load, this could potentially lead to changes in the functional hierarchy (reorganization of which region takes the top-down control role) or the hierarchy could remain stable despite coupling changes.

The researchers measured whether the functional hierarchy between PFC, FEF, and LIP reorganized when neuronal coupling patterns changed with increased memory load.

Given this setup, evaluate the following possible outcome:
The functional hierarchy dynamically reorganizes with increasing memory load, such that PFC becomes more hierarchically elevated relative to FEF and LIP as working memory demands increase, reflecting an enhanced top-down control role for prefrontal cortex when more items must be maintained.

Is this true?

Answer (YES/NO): NO